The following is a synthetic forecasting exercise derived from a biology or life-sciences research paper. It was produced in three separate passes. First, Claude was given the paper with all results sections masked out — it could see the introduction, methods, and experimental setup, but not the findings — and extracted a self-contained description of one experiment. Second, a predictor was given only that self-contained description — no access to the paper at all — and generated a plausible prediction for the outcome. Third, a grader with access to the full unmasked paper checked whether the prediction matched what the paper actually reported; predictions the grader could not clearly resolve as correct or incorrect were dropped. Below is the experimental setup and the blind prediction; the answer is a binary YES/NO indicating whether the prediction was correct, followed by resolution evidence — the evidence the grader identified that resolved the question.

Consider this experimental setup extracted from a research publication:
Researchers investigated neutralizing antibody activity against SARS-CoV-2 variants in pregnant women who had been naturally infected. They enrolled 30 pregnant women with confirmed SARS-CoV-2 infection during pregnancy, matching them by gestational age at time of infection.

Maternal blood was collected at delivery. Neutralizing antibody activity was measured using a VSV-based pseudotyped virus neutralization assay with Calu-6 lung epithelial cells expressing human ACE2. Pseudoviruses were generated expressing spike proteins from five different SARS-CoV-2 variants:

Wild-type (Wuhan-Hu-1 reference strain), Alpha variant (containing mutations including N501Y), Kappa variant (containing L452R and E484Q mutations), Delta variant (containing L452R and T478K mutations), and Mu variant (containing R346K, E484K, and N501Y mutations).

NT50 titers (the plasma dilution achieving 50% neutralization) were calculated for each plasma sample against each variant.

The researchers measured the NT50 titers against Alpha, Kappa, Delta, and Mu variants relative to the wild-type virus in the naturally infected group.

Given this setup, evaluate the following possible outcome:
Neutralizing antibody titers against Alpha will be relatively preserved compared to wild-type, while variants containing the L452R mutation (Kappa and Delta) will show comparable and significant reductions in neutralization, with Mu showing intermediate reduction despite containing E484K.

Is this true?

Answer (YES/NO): NO